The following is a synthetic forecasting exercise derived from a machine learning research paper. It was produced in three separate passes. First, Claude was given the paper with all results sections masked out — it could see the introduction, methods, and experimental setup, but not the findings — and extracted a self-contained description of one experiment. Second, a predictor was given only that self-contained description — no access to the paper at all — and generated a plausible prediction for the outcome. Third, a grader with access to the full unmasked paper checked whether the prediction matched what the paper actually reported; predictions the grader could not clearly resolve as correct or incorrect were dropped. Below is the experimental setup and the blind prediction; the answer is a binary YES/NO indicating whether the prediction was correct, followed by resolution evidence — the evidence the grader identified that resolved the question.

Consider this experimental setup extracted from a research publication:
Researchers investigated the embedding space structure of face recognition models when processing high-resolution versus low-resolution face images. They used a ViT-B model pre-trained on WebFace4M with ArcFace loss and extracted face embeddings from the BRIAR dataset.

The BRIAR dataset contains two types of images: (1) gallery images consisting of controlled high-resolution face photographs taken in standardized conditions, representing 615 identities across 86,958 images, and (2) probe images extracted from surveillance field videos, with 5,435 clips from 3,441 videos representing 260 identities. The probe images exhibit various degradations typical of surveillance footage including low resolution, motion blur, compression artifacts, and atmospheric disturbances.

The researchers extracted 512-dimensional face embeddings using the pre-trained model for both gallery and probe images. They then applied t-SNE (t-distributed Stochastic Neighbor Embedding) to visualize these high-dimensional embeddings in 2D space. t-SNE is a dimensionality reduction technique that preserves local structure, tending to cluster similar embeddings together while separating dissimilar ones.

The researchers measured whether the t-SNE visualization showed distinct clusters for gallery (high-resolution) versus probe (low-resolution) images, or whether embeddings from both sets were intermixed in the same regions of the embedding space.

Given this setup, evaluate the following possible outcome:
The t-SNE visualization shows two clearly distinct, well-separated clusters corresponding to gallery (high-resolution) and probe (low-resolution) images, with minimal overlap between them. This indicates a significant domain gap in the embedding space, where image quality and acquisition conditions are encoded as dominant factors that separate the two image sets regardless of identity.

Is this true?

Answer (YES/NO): YES